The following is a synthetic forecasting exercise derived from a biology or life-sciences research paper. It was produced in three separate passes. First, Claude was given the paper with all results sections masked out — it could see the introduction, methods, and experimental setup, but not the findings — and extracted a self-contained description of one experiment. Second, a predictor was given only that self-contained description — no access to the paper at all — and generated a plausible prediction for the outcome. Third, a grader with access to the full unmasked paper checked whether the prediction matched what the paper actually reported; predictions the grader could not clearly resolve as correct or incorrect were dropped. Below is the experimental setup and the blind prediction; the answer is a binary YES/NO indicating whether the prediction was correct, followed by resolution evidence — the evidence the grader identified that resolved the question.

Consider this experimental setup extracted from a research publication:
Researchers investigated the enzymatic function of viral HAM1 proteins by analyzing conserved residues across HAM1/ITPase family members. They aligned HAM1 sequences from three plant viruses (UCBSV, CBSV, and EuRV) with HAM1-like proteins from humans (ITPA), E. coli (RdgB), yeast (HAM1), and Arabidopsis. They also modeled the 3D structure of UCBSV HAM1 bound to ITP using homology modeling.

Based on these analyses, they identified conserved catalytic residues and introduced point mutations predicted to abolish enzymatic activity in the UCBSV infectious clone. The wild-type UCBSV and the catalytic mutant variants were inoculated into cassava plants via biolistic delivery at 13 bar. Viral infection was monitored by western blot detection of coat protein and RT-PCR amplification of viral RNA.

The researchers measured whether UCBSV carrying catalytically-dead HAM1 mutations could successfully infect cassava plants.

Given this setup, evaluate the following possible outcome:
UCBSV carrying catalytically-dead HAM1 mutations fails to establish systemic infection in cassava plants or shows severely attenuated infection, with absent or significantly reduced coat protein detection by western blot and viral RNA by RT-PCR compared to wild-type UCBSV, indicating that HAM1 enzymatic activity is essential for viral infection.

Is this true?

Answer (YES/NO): YES